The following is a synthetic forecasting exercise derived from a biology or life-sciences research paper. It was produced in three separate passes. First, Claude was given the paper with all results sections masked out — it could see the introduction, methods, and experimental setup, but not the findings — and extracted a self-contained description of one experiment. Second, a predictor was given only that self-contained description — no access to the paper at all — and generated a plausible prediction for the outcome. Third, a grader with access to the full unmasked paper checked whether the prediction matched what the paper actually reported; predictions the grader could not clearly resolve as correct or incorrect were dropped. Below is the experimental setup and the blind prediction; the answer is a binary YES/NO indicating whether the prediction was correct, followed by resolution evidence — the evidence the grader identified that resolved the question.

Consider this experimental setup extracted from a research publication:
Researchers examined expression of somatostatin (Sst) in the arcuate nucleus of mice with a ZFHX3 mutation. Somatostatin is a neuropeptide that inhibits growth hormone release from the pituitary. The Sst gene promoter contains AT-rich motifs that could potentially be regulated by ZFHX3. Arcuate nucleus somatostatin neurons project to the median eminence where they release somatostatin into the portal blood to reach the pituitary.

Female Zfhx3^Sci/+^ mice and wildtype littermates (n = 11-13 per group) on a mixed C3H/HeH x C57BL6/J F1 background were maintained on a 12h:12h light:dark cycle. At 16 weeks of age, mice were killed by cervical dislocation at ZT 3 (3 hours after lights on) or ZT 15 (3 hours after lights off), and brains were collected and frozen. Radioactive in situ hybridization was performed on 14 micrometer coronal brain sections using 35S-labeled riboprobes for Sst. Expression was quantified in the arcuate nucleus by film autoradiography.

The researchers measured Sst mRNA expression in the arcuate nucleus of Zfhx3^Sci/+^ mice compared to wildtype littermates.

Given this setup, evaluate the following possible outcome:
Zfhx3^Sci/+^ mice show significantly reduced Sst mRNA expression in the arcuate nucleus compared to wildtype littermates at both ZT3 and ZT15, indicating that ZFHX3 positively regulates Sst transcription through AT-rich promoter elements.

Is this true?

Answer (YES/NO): NO